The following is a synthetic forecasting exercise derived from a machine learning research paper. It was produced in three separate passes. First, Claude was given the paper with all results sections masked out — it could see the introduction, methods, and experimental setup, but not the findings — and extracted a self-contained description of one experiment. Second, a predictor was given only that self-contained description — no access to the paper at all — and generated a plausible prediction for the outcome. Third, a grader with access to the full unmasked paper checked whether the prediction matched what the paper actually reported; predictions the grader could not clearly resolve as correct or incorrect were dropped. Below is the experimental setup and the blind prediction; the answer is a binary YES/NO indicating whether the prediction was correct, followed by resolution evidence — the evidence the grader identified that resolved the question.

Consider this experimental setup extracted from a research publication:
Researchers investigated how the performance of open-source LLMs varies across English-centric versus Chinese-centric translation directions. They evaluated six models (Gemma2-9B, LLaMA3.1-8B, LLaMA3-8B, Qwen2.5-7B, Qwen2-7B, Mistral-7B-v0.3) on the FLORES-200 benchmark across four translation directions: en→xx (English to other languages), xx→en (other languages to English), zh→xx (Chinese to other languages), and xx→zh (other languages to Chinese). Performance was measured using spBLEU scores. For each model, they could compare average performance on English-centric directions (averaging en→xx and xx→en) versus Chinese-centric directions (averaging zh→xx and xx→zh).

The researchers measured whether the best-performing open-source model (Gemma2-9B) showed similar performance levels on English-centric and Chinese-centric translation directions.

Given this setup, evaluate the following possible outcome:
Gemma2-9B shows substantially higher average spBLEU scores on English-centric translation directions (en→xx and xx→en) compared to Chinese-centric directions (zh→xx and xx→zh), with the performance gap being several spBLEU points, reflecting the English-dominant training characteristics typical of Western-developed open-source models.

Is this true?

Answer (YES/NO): YES